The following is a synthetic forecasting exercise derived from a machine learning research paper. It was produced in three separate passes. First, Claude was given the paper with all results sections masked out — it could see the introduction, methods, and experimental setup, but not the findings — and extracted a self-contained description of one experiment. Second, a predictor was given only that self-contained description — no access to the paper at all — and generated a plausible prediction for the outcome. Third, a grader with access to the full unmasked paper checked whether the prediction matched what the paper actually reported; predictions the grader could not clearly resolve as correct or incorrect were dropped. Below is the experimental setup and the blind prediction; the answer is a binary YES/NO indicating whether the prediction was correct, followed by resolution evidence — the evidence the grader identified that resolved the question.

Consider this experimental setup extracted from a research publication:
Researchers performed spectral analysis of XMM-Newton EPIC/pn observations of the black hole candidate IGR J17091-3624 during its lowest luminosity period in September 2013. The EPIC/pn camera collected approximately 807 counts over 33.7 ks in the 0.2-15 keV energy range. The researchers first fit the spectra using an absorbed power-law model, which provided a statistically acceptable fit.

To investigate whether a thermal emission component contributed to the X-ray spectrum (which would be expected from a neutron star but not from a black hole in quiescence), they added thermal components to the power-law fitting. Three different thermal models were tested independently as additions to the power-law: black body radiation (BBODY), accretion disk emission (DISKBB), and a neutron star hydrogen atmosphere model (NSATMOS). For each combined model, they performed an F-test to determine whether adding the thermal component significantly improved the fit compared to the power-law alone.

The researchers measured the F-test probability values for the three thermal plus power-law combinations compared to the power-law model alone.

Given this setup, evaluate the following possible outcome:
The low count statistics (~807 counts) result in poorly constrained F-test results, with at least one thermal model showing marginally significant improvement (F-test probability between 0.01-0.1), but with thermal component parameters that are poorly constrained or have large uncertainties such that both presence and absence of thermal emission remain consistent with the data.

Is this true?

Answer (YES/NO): NO